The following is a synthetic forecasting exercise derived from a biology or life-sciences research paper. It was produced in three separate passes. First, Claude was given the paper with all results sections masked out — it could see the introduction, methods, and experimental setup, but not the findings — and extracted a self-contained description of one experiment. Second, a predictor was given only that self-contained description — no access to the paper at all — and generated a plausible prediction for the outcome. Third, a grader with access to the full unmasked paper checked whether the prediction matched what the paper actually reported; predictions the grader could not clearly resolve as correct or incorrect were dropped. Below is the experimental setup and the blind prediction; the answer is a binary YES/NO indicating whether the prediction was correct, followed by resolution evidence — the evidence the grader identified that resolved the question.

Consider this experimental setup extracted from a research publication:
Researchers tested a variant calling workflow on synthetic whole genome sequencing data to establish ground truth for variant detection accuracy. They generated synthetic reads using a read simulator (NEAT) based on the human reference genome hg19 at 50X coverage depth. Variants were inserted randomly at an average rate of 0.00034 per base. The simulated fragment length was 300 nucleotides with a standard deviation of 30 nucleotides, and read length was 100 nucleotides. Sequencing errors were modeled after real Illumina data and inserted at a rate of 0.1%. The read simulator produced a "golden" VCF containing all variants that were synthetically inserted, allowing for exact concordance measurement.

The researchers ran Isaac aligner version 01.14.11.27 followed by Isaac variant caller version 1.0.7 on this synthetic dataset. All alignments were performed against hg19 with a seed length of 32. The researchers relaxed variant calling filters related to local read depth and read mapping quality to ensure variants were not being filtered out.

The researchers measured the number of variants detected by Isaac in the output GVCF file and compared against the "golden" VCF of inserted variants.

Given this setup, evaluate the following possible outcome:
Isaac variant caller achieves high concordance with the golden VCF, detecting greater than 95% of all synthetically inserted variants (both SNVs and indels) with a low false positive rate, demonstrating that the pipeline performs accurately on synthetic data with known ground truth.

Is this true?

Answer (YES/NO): NO